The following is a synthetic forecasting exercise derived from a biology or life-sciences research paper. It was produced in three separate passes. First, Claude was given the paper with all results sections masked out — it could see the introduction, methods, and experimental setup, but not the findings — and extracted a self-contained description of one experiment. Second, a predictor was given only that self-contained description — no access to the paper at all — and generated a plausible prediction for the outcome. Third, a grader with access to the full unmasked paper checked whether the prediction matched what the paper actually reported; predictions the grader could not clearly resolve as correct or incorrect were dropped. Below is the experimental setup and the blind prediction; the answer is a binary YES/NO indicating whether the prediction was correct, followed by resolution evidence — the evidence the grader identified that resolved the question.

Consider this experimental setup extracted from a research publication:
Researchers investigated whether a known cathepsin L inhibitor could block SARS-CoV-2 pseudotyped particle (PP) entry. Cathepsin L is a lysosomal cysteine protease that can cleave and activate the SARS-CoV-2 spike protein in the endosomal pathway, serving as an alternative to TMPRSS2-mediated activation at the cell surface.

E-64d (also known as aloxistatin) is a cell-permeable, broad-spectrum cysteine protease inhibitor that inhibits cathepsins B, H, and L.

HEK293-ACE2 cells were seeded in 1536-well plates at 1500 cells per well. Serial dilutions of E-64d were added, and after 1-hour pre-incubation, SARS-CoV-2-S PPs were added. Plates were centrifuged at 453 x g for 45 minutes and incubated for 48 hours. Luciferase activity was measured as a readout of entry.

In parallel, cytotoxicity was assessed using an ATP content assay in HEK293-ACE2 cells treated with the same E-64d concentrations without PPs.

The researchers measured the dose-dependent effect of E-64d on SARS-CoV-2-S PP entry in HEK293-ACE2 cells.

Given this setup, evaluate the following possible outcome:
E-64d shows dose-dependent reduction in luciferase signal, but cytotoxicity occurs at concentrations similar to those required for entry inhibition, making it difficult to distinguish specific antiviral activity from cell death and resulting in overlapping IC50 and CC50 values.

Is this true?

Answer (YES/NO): NO